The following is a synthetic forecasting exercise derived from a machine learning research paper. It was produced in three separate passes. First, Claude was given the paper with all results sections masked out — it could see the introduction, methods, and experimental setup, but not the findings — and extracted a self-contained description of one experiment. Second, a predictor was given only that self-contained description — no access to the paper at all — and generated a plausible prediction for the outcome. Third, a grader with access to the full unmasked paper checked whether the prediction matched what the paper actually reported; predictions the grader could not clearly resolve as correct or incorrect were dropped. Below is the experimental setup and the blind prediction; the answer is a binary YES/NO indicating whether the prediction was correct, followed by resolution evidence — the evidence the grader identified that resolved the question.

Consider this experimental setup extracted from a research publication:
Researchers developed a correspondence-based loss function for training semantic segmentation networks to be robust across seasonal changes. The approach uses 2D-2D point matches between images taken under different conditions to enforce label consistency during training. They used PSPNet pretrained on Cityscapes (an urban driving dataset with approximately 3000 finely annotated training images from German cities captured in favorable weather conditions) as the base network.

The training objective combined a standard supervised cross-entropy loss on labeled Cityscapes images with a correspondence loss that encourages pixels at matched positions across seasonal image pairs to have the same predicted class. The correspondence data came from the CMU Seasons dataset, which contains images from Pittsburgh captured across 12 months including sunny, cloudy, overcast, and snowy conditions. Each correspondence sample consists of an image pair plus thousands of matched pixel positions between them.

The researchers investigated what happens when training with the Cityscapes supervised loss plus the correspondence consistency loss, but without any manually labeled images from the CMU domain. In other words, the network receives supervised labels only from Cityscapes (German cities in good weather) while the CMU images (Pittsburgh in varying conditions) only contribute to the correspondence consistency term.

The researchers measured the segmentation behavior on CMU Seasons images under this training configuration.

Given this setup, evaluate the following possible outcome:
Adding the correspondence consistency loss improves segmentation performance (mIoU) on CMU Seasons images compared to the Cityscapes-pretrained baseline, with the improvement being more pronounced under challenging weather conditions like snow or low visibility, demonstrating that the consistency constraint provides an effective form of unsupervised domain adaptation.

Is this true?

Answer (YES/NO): NO